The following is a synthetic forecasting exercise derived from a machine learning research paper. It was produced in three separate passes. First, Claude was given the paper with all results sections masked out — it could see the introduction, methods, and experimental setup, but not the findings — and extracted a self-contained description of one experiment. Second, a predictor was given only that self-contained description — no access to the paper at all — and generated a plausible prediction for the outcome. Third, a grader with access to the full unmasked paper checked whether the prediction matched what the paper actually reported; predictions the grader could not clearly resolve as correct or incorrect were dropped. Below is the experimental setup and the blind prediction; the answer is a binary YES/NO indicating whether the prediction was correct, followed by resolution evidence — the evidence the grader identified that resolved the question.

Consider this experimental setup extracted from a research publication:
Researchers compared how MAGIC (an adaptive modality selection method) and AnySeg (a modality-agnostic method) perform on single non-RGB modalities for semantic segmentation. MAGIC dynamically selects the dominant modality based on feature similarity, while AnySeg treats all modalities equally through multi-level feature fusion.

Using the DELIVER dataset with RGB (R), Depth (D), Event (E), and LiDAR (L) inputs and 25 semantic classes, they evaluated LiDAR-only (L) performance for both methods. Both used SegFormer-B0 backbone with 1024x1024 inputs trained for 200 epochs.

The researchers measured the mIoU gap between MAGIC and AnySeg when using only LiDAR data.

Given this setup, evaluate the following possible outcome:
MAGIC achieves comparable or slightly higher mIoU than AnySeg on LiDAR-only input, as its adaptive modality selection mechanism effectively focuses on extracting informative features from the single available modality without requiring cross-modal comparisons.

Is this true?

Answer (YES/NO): NO